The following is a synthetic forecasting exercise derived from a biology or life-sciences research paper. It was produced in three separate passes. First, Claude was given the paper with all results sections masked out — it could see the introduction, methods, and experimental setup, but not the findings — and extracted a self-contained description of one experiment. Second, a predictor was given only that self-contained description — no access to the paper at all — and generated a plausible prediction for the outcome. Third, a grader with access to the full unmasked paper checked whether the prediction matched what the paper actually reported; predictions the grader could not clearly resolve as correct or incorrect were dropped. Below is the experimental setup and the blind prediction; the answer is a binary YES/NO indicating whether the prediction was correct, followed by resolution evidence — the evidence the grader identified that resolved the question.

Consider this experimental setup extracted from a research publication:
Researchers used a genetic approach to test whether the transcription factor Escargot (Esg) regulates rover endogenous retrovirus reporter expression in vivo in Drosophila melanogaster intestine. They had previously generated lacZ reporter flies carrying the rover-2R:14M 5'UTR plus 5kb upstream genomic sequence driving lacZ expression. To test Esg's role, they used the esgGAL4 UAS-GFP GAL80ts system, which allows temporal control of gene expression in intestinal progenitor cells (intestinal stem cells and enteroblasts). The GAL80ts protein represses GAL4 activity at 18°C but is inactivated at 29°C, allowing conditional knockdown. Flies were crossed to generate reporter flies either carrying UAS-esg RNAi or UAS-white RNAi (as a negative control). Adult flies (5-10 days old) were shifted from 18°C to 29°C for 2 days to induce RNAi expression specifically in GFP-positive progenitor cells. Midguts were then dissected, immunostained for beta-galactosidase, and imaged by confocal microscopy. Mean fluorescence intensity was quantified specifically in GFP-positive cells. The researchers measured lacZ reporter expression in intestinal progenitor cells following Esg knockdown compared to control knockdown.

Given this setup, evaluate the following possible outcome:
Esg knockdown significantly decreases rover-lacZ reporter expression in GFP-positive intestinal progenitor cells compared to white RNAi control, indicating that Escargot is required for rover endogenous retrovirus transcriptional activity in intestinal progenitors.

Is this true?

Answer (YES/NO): YES